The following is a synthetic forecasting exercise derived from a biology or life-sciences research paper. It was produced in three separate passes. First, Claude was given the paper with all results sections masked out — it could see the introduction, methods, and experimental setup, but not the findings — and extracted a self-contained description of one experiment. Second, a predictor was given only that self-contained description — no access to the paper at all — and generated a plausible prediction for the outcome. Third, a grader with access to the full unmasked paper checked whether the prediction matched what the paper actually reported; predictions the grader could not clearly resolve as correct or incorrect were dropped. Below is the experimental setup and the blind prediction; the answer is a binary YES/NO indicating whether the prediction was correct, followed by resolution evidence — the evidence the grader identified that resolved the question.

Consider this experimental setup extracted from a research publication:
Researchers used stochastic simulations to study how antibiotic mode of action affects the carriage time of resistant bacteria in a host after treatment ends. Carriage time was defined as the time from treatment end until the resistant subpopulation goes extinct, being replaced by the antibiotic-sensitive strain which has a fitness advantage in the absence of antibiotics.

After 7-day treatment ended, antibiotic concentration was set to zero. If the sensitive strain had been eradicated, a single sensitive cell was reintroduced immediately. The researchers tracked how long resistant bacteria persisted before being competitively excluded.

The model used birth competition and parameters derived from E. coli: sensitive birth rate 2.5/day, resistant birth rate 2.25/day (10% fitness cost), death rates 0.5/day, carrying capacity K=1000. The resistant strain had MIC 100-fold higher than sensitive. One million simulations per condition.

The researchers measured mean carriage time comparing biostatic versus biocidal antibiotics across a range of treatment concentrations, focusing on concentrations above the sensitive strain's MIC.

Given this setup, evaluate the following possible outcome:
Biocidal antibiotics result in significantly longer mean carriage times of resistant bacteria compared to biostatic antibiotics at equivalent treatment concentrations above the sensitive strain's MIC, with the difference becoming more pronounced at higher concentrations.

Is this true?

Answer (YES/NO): NO